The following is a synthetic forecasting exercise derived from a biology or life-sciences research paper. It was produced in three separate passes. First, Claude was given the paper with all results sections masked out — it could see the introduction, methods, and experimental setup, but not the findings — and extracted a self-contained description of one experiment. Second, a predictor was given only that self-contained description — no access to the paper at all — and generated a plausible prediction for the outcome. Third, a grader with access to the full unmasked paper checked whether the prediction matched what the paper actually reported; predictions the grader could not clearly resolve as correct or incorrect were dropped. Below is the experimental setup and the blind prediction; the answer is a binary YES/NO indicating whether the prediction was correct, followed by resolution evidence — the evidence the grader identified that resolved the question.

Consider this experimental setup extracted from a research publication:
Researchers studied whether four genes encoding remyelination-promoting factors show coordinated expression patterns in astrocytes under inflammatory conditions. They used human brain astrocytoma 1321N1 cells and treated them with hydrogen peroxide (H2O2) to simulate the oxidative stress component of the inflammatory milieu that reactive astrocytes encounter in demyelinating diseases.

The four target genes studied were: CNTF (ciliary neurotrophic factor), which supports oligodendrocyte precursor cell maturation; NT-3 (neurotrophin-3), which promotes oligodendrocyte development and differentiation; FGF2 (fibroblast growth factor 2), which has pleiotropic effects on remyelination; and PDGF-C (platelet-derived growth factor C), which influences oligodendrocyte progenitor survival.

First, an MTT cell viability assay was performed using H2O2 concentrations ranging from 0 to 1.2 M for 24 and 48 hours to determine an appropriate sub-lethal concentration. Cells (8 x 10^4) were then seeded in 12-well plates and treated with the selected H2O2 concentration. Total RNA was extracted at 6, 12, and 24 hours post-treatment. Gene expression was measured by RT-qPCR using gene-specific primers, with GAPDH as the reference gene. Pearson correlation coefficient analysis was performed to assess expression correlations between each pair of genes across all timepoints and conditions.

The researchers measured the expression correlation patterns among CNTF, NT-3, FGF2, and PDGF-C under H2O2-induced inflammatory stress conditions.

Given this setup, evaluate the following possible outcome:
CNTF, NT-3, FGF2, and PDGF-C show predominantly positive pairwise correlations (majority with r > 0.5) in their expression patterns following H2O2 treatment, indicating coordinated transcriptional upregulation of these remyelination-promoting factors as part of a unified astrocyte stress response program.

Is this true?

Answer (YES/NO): NO